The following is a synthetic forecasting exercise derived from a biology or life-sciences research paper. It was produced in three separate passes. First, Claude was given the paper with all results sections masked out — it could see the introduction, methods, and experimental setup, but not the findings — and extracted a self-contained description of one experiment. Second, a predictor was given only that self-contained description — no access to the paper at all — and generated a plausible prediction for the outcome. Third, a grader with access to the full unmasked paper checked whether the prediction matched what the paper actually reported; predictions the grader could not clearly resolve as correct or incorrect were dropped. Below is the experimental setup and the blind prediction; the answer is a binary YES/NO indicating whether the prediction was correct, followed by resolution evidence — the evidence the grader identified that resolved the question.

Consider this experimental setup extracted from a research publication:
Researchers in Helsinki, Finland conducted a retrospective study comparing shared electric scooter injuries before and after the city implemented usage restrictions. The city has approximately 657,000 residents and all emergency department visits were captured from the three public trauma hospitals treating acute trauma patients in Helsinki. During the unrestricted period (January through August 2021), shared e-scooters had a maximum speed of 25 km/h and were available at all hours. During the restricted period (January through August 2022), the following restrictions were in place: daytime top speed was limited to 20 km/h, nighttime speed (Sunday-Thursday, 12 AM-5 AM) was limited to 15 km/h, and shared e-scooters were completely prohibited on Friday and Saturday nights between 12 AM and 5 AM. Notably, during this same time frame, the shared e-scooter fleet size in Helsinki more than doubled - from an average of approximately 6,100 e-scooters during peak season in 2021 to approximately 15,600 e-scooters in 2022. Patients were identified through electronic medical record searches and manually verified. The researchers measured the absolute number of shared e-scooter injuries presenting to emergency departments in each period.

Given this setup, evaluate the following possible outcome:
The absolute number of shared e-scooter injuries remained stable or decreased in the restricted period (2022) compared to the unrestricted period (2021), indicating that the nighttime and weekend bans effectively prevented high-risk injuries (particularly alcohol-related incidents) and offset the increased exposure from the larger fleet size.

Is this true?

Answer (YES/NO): YES